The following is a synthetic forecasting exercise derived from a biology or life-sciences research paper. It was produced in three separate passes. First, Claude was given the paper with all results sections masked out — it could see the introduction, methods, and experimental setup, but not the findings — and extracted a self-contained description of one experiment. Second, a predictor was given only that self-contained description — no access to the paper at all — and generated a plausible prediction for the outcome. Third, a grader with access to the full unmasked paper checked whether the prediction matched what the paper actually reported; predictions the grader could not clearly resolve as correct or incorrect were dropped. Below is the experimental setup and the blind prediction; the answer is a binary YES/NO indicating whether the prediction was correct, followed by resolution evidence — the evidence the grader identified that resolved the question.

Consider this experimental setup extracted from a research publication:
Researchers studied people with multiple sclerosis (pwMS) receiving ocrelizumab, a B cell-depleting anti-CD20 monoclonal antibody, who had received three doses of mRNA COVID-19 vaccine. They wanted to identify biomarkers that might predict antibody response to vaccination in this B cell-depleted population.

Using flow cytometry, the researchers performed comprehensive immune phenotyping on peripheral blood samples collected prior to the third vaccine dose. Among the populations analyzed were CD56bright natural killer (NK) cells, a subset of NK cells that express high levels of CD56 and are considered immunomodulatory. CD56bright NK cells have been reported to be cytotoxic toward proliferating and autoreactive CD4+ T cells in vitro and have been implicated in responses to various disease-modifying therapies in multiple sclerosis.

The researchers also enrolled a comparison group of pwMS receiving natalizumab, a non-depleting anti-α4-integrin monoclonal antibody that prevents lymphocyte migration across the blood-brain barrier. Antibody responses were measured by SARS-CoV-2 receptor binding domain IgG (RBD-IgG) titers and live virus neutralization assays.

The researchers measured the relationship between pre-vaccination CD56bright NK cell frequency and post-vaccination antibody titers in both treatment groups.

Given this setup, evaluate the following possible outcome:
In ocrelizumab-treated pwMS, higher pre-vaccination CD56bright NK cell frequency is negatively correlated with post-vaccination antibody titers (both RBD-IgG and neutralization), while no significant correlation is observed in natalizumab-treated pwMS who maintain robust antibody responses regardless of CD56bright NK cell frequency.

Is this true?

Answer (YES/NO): YES